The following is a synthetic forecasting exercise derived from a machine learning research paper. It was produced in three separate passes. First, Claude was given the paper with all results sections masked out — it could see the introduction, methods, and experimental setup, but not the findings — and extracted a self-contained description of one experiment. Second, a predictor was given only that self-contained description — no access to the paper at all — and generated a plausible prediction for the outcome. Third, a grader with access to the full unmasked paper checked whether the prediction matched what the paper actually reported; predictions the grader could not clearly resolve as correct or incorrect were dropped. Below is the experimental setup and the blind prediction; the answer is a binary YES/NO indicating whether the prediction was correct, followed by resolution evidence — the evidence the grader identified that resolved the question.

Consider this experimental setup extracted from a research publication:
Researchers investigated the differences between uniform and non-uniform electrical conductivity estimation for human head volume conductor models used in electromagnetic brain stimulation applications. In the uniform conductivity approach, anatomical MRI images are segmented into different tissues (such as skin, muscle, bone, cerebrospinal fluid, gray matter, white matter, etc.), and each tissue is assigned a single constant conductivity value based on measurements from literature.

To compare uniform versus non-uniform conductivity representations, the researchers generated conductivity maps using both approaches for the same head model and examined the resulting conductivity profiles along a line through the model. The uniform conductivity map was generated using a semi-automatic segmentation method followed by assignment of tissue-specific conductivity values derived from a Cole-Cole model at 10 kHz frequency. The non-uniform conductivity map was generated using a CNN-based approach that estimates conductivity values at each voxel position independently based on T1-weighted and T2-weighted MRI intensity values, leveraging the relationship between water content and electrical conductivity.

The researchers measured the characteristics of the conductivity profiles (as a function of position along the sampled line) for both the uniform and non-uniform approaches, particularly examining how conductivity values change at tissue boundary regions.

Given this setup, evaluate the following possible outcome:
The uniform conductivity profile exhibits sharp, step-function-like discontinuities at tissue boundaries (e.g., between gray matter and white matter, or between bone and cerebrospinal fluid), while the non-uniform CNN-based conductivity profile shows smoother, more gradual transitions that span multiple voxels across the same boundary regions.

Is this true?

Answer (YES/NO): YES